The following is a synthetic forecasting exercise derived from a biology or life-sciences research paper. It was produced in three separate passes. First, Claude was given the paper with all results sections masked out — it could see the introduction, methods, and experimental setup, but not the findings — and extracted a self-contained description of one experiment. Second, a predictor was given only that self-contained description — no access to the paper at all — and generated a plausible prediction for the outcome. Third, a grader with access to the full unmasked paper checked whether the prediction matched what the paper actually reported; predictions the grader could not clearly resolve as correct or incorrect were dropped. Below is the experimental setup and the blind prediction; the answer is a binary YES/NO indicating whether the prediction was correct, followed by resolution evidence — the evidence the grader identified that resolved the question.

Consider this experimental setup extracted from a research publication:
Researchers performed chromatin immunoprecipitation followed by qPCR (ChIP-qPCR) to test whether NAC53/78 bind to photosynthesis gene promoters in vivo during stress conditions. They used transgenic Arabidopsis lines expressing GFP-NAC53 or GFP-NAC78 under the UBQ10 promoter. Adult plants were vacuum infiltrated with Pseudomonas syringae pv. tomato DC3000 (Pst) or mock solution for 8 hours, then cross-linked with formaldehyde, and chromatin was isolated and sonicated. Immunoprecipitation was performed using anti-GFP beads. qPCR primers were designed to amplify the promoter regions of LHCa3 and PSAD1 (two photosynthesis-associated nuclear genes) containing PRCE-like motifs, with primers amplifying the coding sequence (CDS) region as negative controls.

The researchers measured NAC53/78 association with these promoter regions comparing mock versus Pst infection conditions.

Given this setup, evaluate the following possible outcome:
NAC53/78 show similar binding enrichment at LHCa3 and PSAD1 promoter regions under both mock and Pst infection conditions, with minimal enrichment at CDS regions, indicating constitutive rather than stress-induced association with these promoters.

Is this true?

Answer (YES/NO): NO